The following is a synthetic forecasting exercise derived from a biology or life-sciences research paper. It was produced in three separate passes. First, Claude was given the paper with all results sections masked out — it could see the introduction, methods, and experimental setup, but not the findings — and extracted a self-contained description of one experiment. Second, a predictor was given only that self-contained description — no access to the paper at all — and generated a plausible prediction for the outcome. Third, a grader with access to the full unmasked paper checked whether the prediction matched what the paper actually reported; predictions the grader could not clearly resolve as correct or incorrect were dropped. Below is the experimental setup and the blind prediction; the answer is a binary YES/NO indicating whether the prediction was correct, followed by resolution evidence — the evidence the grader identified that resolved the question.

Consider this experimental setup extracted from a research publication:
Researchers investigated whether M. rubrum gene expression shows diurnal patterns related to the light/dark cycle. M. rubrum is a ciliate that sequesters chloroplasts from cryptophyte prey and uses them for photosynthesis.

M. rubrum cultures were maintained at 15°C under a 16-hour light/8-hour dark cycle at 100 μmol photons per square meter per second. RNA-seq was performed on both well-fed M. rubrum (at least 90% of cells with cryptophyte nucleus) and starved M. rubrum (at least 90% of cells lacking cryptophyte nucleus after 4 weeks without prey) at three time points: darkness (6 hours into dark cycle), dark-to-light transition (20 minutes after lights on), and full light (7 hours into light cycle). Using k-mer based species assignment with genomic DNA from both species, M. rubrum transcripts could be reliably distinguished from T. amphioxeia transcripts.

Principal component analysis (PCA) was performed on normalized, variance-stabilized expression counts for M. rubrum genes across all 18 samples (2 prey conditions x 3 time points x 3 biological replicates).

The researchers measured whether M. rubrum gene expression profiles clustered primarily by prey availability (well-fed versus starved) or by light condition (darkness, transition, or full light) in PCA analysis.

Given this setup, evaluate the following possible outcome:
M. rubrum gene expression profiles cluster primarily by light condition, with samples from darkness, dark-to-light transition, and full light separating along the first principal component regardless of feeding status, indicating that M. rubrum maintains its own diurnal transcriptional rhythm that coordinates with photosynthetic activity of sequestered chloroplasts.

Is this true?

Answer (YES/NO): NO